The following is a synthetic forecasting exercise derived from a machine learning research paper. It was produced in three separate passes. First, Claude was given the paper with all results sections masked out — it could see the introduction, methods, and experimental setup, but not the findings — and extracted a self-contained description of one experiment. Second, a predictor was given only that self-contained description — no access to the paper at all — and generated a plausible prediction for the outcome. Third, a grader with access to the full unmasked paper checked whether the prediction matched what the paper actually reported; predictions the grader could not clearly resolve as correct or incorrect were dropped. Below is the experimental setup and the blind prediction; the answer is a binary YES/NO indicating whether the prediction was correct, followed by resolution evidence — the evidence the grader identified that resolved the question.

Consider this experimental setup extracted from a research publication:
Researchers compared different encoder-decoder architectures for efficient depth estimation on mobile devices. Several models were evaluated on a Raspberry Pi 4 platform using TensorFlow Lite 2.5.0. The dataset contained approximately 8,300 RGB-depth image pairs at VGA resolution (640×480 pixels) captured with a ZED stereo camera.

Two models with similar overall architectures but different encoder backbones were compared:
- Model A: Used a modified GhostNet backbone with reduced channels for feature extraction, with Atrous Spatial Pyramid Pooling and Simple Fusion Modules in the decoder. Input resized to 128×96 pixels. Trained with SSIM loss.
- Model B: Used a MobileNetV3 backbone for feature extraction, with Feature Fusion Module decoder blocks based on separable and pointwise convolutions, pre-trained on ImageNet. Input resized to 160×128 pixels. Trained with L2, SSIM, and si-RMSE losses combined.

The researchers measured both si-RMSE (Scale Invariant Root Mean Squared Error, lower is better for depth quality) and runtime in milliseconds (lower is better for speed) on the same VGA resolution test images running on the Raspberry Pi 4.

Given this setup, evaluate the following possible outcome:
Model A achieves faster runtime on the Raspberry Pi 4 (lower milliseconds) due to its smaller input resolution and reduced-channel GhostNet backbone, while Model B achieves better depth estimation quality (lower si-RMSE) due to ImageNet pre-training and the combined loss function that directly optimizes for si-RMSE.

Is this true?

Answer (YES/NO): NO